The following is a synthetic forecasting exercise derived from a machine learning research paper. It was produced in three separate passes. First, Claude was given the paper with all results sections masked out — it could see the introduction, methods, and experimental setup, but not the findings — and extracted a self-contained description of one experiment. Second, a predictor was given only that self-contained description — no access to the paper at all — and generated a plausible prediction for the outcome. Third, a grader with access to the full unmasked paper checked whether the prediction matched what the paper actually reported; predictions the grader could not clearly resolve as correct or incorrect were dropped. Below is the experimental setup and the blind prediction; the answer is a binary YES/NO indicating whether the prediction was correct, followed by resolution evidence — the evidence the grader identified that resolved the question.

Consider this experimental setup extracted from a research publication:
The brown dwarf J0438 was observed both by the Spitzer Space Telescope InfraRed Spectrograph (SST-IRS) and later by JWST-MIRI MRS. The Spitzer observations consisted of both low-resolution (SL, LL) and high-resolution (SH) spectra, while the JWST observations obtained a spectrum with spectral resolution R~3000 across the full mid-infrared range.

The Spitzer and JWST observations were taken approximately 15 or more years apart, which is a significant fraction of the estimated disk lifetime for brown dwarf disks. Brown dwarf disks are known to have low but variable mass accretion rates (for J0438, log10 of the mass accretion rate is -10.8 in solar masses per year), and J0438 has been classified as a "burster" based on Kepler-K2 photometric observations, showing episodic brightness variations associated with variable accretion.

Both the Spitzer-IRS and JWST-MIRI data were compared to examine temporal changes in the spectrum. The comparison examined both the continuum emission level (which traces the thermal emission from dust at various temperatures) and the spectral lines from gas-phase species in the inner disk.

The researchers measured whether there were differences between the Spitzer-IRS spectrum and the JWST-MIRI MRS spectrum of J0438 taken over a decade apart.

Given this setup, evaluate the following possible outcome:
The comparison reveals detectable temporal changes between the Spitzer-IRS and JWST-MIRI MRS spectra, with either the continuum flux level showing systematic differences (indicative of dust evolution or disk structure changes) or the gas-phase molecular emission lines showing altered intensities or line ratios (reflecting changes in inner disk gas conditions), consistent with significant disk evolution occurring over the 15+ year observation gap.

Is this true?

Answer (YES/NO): YES